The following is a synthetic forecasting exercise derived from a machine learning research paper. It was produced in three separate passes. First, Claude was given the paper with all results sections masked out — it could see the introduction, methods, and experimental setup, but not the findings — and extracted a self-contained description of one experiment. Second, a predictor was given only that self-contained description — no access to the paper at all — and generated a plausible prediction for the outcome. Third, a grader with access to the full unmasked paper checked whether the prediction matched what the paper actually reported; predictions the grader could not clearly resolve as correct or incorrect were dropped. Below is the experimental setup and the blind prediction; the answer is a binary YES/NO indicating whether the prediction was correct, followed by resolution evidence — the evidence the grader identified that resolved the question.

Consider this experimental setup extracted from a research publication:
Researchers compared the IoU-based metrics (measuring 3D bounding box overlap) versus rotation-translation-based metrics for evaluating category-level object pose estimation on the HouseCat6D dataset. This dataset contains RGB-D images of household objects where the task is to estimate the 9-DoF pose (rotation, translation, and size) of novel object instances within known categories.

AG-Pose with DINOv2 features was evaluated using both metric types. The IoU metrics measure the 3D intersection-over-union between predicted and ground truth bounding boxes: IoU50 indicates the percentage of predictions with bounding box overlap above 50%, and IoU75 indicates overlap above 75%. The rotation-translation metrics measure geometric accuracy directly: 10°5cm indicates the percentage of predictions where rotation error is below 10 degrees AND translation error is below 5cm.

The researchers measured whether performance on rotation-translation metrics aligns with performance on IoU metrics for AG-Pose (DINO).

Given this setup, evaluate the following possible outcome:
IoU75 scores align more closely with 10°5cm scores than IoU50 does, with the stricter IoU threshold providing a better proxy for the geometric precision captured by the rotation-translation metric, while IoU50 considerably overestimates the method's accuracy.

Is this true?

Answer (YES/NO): YES